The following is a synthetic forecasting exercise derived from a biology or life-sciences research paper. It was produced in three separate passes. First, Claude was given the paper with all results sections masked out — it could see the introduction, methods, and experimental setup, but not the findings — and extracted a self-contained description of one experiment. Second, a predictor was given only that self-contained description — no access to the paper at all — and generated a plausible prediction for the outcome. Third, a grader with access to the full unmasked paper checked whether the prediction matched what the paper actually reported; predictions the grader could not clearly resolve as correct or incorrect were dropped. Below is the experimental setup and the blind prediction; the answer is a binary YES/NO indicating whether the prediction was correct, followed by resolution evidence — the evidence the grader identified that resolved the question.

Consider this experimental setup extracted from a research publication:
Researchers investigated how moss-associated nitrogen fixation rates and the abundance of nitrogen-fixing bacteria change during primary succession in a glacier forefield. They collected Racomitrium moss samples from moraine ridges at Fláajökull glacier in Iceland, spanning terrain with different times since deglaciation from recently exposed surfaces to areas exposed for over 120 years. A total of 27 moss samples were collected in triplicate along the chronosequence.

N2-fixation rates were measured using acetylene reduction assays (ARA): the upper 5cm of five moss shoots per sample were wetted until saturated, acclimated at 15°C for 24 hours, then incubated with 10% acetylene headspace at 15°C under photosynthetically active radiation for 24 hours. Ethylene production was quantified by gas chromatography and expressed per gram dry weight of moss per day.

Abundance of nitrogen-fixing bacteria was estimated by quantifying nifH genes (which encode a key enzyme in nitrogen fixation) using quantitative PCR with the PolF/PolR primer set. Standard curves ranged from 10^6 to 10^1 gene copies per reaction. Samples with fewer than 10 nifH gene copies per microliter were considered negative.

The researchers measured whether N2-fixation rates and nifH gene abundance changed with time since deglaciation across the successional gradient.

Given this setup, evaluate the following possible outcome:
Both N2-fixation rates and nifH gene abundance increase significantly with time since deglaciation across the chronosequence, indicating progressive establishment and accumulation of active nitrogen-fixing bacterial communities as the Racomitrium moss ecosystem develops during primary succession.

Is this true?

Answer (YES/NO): NO